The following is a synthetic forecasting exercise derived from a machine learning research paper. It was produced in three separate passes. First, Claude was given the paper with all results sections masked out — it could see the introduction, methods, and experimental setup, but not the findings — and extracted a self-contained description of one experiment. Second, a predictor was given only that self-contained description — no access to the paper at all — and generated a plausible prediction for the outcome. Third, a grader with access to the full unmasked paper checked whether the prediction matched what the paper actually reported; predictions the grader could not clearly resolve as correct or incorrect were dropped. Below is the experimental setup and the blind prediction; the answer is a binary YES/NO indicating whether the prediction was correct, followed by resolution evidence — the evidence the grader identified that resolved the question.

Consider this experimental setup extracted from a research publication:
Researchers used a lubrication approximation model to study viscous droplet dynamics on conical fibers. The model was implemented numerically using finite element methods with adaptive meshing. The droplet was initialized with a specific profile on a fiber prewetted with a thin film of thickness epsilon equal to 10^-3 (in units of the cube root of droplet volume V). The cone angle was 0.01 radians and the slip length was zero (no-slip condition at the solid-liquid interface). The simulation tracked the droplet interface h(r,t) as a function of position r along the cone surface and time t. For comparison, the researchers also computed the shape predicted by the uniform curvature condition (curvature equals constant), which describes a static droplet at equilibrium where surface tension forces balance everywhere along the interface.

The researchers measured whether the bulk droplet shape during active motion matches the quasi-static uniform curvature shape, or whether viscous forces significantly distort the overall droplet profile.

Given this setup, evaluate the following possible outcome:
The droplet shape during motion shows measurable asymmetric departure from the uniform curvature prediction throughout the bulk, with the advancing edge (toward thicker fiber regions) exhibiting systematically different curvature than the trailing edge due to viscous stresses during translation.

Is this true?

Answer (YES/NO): NO